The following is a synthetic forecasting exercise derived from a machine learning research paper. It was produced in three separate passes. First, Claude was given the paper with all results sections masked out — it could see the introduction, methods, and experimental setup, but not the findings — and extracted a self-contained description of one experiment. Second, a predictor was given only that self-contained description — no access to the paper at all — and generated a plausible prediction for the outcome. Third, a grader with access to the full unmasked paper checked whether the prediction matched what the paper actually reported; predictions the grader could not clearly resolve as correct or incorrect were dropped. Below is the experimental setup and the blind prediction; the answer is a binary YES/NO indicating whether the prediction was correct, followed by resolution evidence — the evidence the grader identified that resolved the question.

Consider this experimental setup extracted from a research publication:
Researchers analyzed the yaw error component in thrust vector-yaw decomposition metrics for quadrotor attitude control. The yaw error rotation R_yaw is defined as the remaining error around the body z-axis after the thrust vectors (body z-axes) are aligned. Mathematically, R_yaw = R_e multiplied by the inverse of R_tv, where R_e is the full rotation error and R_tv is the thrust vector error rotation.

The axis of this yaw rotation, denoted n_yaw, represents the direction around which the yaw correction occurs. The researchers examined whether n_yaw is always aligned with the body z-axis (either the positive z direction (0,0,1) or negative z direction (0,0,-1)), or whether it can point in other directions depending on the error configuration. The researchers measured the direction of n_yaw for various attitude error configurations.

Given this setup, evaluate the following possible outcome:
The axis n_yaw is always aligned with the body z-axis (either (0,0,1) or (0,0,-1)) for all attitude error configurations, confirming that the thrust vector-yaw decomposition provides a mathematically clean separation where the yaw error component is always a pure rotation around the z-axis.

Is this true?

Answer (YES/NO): YES